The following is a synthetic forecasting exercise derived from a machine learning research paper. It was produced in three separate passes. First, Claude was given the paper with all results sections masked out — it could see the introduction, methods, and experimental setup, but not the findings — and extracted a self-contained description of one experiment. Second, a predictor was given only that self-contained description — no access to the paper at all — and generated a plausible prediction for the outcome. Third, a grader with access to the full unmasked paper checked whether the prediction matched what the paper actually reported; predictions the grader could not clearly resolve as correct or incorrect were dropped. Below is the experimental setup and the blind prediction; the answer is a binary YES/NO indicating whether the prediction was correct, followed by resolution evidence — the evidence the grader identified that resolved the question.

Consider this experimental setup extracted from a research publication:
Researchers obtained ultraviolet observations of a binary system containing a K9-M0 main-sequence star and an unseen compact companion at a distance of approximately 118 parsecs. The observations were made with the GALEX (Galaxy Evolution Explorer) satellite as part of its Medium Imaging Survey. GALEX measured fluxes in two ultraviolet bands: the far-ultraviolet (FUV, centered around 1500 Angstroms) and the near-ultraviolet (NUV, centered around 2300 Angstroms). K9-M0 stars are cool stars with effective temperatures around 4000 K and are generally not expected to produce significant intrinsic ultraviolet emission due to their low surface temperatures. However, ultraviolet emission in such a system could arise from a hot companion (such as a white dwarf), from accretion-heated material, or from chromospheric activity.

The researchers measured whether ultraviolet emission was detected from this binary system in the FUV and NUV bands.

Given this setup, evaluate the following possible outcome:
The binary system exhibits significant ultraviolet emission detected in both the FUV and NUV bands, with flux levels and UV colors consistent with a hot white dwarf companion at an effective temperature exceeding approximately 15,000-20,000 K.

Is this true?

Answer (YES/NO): NO